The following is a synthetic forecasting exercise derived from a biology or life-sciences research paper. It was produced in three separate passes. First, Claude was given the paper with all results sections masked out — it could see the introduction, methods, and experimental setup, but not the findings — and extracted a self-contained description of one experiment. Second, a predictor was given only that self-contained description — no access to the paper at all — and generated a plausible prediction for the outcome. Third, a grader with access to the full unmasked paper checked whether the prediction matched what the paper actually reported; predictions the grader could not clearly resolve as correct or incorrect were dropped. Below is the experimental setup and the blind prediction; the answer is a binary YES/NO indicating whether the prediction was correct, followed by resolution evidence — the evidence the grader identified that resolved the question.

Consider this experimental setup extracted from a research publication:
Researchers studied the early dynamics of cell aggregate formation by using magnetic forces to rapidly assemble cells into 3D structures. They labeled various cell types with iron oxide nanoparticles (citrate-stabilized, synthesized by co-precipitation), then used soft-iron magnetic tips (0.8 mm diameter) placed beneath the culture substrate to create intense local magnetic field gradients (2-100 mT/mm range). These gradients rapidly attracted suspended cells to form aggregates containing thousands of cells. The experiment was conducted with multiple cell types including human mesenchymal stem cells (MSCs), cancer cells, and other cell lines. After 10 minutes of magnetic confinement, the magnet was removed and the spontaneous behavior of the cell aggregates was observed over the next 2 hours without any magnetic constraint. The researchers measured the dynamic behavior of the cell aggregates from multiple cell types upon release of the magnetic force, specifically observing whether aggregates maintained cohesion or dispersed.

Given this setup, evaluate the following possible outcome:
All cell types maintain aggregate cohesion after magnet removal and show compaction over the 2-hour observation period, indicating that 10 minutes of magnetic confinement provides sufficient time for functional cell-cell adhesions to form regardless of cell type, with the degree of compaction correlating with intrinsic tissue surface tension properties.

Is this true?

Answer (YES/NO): NO